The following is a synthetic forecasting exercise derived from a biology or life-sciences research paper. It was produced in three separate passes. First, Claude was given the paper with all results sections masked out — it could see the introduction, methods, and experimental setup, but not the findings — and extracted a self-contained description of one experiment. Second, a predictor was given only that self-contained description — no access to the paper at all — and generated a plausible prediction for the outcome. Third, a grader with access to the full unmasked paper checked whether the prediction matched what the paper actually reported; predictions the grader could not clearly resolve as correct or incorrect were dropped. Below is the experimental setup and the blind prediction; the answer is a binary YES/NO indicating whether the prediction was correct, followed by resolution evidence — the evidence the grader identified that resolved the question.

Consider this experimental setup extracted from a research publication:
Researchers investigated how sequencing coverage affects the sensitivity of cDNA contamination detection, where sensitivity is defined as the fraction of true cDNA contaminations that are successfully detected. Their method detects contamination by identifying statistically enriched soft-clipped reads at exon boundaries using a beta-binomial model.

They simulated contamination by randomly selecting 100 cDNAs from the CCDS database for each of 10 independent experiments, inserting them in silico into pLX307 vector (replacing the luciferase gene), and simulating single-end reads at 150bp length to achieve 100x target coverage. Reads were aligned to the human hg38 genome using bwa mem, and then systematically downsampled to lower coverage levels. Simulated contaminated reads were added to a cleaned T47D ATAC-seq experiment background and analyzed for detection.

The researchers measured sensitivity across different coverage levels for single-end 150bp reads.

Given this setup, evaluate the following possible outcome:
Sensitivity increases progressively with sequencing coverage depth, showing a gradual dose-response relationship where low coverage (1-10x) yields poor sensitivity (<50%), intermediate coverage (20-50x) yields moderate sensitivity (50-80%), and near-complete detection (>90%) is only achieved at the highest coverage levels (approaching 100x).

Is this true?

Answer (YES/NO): NO